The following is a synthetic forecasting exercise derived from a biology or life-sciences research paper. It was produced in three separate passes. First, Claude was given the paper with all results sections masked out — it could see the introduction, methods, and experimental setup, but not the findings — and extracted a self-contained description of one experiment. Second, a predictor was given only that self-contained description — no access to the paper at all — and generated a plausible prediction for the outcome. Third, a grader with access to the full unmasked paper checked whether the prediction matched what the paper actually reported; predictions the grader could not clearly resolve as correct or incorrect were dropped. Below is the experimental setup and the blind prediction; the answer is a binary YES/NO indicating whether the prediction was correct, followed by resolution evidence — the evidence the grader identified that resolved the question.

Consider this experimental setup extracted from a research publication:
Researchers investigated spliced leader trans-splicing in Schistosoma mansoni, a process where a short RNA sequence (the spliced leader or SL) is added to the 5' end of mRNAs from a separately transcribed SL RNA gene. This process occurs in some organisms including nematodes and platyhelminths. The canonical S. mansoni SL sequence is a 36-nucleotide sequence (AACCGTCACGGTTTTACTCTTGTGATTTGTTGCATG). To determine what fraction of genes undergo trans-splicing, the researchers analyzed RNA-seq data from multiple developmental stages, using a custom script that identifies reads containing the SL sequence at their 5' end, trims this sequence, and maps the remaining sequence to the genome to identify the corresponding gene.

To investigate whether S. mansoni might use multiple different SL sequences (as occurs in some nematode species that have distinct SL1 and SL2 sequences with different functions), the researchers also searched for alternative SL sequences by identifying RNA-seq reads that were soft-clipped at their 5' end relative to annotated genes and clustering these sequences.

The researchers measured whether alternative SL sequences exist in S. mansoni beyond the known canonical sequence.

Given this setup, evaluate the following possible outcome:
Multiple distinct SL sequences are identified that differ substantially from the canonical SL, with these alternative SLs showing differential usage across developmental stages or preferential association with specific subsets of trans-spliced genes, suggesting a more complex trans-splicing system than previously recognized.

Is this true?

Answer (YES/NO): NO